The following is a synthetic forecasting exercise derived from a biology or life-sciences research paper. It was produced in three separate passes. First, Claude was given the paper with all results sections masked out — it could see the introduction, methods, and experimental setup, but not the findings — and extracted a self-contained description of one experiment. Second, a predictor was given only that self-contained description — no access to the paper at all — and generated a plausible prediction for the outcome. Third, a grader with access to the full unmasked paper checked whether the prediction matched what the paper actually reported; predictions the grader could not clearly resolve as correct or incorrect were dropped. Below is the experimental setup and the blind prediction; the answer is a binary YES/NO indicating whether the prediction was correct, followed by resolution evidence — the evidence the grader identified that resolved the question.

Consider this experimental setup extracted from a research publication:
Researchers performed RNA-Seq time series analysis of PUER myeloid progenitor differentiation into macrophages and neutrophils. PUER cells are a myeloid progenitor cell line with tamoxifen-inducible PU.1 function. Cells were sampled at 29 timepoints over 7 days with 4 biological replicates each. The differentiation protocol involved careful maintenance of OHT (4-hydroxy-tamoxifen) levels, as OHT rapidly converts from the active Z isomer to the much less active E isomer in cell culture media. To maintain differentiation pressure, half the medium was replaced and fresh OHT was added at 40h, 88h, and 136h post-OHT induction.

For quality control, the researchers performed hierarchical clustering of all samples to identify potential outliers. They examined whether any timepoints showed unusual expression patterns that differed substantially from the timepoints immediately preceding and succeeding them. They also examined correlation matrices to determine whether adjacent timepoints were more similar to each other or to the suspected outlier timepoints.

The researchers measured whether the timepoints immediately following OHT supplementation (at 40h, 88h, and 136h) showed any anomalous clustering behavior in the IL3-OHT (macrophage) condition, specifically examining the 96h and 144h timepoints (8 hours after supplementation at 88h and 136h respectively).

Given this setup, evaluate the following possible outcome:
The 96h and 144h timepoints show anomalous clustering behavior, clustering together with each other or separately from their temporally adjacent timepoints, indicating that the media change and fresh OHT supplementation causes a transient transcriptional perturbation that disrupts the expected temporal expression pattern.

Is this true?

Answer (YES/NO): YES